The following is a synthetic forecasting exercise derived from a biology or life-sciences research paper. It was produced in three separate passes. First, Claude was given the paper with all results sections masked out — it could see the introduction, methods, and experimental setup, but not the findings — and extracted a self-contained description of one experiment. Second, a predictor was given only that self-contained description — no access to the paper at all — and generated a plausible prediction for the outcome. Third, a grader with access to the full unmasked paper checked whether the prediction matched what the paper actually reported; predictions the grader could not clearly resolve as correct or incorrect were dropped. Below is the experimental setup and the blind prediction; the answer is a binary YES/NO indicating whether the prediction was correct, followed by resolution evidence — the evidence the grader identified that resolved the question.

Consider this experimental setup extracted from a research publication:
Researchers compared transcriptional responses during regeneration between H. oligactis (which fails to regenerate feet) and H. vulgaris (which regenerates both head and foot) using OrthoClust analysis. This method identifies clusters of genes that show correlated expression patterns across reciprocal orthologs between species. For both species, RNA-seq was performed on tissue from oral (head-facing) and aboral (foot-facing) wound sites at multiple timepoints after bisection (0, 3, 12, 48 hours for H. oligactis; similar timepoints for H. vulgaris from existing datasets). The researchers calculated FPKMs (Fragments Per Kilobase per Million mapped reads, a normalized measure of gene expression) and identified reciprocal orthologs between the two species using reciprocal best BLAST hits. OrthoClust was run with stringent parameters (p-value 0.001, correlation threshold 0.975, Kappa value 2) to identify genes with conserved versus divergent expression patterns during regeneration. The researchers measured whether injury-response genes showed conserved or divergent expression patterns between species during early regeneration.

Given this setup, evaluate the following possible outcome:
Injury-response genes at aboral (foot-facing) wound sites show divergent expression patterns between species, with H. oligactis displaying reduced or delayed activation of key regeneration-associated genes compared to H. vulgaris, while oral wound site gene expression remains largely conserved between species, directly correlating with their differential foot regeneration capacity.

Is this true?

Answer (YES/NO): NO